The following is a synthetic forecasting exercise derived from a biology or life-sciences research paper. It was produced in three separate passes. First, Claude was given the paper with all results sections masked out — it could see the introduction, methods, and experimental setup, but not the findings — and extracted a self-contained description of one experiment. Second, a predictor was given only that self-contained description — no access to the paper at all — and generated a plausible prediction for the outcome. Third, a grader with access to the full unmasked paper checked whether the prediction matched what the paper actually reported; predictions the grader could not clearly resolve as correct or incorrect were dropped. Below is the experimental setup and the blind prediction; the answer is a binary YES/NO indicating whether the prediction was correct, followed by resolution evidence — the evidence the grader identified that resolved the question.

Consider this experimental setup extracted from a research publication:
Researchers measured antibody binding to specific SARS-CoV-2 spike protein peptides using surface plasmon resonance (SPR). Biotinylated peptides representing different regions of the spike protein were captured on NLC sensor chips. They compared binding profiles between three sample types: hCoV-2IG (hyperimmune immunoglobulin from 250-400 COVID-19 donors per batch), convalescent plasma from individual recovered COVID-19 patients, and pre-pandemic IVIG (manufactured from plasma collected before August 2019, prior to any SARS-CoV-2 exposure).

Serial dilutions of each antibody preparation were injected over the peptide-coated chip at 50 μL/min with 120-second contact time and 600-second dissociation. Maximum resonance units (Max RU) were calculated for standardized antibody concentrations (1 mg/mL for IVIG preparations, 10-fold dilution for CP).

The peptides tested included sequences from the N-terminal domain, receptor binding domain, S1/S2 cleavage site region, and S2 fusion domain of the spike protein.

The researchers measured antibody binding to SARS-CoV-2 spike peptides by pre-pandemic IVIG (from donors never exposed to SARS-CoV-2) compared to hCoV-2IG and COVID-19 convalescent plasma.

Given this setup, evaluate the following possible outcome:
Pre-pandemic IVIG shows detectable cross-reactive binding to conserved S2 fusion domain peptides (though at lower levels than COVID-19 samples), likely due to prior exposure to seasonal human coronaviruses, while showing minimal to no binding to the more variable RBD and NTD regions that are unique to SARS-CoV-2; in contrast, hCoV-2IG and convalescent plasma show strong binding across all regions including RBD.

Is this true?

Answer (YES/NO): NO